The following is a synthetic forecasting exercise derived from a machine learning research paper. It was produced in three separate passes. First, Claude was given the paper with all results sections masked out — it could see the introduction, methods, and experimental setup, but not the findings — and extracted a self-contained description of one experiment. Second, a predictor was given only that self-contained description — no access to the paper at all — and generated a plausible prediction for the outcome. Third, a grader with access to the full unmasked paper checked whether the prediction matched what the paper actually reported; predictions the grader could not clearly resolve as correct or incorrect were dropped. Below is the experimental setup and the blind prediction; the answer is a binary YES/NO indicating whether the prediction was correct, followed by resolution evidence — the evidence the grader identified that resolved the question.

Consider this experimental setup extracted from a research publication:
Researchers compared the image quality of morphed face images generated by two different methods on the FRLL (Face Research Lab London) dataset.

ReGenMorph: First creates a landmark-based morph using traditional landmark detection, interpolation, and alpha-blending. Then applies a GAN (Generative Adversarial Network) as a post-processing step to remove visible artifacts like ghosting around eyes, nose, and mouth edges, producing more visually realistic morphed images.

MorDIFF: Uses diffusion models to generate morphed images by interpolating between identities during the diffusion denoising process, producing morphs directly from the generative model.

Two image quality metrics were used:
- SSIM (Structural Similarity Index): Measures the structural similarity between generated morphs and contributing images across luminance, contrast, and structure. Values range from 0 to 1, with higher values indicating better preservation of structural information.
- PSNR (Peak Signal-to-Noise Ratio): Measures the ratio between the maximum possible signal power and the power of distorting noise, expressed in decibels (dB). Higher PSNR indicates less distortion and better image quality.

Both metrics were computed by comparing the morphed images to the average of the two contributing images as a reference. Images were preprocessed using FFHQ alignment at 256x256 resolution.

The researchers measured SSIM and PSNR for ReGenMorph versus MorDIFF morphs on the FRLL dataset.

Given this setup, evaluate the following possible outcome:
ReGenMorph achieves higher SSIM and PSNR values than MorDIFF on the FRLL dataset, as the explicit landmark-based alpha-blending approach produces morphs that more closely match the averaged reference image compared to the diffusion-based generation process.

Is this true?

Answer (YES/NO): NO